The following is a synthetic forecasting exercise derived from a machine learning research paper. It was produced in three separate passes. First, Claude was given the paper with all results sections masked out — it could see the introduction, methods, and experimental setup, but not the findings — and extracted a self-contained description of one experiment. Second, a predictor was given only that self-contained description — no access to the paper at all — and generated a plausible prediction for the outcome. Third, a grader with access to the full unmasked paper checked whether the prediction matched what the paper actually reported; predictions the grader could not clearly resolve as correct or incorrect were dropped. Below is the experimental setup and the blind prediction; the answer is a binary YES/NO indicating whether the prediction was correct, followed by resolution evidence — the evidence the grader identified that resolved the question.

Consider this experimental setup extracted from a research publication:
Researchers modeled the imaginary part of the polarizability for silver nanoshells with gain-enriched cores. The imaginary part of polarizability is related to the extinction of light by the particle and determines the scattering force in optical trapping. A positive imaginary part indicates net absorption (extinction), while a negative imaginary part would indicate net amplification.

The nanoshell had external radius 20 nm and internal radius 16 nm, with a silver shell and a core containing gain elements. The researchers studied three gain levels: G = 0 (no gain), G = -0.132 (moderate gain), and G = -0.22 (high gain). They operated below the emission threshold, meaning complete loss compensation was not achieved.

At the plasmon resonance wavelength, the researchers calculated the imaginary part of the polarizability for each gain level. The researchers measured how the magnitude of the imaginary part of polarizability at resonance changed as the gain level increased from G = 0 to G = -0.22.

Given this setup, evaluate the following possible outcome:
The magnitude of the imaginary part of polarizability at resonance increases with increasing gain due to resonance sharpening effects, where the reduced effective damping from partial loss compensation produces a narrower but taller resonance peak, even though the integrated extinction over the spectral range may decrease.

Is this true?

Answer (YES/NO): YES